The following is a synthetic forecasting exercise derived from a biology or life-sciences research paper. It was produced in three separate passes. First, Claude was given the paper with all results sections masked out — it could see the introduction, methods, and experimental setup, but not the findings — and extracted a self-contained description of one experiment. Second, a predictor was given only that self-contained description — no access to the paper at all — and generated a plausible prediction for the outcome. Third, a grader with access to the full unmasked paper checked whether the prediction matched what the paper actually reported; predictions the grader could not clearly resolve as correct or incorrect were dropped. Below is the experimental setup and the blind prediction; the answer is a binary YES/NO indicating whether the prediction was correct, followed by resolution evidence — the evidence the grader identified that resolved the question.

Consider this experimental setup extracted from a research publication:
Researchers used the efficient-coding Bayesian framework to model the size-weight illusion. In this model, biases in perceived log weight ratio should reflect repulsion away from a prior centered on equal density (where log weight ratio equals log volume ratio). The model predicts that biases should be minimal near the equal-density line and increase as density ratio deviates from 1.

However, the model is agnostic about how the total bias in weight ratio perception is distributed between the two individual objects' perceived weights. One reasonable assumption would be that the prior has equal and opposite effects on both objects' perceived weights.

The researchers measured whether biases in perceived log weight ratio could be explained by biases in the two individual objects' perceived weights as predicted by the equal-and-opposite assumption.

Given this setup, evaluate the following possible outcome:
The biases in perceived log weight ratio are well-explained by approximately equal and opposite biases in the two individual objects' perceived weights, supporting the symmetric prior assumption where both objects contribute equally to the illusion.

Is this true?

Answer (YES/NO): NO